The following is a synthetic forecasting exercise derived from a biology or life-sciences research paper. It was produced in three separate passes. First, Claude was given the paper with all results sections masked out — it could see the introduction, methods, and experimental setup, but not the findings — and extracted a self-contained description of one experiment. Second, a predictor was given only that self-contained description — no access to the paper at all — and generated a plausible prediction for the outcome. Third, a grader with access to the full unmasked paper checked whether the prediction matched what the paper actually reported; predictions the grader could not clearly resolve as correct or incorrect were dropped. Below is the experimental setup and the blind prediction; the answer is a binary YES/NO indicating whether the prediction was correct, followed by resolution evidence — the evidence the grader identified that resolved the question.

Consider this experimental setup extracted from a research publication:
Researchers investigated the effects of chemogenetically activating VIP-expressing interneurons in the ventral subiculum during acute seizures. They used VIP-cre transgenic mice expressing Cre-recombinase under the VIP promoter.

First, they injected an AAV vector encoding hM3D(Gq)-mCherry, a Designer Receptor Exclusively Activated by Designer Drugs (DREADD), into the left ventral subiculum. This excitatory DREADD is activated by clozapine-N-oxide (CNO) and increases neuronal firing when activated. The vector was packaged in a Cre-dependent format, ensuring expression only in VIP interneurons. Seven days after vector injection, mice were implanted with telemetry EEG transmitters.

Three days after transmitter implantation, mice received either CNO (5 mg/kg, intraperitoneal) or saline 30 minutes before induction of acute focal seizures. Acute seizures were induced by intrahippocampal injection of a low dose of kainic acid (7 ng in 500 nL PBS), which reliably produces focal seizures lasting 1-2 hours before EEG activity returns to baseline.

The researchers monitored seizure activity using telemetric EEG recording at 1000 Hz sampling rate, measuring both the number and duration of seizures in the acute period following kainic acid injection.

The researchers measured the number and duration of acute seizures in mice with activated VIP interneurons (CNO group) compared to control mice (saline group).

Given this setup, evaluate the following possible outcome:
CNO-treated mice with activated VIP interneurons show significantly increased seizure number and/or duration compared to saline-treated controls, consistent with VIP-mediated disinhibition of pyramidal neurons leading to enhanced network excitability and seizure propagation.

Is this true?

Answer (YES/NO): YES